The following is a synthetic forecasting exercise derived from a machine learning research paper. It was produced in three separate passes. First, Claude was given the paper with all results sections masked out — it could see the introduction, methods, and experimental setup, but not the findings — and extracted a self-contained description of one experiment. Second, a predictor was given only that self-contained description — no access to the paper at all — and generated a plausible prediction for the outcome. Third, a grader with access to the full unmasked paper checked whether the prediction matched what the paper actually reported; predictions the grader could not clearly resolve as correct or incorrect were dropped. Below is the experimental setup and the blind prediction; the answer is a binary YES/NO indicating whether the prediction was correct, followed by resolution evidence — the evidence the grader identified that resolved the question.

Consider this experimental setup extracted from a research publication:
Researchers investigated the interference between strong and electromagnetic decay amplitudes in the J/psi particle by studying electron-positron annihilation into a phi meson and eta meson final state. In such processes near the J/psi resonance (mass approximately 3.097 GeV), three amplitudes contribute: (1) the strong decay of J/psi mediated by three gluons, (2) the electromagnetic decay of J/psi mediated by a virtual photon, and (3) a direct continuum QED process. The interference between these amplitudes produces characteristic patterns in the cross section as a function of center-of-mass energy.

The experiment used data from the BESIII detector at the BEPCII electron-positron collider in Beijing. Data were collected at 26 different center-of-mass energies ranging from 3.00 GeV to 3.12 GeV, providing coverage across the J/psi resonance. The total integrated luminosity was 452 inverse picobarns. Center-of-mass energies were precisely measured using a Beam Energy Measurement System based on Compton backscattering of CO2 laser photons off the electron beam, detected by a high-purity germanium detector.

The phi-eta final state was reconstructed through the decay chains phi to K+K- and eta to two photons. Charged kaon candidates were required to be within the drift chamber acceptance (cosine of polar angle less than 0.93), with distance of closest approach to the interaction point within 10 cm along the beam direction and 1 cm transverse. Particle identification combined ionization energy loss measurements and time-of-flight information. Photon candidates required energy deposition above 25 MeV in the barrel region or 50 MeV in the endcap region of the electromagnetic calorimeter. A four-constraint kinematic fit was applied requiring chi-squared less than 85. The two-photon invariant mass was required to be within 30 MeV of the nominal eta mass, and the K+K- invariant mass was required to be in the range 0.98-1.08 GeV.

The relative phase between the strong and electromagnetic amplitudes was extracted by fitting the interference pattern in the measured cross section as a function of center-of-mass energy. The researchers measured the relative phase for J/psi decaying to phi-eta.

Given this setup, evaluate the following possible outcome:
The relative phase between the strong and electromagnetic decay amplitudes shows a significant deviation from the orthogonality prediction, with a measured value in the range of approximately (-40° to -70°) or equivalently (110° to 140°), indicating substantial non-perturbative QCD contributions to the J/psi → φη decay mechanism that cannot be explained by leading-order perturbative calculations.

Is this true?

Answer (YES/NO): NO